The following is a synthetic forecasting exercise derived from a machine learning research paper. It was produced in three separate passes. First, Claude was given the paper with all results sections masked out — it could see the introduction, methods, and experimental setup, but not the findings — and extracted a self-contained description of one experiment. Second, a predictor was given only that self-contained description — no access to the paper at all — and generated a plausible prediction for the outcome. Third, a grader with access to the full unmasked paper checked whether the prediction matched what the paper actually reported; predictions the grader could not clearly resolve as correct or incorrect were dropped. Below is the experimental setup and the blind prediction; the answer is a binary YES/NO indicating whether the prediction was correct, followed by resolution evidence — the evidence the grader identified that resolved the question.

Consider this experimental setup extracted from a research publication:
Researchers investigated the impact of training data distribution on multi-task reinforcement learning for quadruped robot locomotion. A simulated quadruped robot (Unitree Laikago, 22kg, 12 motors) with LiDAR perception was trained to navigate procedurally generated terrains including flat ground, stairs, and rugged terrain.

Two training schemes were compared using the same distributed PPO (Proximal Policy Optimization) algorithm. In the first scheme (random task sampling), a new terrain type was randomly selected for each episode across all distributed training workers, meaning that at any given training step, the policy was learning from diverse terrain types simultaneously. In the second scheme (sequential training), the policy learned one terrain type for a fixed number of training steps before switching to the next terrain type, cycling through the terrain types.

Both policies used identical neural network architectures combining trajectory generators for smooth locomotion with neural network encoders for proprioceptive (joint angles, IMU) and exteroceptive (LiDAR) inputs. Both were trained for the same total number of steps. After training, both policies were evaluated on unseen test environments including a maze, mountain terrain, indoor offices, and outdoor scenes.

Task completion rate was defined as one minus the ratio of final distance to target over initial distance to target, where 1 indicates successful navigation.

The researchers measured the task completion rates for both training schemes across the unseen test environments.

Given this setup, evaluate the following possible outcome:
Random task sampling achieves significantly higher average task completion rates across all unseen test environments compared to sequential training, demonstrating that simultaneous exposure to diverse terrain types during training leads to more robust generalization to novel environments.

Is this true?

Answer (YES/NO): YES